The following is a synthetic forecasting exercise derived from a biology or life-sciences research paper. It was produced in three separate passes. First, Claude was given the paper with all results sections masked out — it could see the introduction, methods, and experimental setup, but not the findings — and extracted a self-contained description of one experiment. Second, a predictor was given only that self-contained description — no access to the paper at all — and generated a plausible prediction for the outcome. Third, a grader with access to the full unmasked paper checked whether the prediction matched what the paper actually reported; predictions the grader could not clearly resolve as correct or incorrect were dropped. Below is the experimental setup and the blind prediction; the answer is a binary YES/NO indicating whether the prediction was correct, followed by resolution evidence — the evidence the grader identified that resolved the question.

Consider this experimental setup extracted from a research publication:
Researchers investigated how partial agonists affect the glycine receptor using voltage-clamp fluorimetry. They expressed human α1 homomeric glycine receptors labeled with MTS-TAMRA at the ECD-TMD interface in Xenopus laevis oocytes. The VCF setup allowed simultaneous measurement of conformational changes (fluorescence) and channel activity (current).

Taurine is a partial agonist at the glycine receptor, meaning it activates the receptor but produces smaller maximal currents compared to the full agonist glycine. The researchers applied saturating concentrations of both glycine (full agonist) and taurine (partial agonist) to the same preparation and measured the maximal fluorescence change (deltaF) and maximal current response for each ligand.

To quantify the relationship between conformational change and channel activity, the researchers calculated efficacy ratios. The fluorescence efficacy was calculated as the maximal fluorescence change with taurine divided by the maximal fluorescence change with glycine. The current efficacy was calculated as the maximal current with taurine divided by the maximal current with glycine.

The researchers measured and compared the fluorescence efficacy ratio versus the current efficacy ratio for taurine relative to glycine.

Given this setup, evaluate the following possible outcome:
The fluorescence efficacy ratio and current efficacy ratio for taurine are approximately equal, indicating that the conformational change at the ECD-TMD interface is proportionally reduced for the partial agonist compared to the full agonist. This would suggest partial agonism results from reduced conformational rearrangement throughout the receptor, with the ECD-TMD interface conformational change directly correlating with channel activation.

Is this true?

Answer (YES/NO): NO